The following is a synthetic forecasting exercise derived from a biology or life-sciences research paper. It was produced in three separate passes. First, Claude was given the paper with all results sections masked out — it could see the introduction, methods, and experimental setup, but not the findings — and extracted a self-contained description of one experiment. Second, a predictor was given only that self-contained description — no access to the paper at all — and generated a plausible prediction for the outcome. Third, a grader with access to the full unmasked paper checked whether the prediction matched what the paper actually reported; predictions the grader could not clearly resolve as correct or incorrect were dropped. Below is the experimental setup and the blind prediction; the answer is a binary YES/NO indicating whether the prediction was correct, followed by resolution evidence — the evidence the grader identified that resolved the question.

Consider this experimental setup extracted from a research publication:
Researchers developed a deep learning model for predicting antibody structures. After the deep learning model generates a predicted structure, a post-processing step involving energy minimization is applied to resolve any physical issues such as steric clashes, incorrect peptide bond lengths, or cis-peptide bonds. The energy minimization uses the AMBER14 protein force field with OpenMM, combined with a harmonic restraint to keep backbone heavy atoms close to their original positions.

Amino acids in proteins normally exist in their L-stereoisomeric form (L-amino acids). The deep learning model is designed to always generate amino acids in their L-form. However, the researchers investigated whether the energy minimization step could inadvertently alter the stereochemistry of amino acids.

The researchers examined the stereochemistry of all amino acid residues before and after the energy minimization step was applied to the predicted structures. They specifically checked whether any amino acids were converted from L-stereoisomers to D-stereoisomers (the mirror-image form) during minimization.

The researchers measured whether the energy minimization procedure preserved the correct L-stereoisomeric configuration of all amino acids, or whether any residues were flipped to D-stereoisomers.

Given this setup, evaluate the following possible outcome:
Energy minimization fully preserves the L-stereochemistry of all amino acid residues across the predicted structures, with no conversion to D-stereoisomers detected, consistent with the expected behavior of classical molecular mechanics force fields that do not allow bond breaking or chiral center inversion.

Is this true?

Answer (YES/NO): NO